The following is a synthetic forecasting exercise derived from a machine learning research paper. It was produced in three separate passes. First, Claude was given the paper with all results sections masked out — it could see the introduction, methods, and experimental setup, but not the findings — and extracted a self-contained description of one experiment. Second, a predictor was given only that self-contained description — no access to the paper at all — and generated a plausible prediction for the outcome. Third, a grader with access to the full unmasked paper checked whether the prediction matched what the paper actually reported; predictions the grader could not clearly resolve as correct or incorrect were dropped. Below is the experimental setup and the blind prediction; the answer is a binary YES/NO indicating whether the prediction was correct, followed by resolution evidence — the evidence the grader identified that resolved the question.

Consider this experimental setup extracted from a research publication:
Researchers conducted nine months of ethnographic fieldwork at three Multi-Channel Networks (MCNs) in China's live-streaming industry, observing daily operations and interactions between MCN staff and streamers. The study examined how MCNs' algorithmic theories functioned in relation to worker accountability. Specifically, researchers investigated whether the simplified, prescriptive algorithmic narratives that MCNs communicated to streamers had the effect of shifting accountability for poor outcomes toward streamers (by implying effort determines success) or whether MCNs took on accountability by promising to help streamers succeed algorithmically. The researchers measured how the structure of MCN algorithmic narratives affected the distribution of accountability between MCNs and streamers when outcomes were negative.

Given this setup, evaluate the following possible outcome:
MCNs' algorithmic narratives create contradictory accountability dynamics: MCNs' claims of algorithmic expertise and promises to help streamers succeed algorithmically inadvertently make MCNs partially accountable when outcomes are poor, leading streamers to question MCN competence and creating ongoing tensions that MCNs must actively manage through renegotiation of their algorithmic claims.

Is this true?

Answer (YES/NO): NO